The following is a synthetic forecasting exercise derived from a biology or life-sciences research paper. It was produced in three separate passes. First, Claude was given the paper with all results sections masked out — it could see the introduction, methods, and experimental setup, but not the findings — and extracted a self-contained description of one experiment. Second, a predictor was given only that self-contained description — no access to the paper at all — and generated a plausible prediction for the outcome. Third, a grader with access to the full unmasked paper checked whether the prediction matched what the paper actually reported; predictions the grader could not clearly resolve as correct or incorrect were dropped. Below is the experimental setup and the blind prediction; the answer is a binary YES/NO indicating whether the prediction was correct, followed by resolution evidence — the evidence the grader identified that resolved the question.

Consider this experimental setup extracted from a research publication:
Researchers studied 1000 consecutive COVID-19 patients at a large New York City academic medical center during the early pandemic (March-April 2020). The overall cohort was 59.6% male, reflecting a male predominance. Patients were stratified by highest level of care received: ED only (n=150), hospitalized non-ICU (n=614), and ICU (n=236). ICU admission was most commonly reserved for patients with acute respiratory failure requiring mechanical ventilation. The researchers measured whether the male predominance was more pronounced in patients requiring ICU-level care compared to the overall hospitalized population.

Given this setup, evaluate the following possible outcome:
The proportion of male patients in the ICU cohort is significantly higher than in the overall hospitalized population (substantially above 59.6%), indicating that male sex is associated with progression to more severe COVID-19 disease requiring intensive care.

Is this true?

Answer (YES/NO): YES